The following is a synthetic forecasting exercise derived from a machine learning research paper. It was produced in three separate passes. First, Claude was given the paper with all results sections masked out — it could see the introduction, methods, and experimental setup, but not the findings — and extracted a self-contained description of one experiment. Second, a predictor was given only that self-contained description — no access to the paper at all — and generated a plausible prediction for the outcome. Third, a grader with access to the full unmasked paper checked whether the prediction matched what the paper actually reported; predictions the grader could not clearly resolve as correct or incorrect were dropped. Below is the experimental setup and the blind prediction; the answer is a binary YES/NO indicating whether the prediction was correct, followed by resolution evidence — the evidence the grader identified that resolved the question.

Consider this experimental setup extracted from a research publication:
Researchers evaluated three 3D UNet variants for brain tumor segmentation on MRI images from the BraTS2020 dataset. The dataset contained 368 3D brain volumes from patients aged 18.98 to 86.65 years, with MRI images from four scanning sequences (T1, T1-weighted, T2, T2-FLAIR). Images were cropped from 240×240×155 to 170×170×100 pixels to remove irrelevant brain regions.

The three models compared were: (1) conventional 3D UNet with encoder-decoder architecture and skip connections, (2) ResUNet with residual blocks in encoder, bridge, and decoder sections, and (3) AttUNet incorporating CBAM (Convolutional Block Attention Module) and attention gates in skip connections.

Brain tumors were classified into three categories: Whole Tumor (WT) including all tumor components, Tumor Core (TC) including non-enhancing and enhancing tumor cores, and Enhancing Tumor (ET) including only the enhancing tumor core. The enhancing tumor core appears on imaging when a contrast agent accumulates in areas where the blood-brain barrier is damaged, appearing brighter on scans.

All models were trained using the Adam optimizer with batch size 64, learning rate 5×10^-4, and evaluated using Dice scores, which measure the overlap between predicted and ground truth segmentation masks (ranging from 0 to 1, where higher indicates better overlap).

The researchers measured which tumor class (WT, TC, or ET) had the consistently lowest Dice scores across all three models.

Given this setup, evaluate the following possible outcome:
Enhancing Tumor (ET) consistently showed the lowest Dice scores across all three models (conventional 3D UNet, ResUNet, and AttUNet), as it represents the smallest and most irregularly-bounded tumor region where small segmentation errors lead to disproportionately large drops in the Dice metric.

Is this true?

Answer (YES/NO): YES